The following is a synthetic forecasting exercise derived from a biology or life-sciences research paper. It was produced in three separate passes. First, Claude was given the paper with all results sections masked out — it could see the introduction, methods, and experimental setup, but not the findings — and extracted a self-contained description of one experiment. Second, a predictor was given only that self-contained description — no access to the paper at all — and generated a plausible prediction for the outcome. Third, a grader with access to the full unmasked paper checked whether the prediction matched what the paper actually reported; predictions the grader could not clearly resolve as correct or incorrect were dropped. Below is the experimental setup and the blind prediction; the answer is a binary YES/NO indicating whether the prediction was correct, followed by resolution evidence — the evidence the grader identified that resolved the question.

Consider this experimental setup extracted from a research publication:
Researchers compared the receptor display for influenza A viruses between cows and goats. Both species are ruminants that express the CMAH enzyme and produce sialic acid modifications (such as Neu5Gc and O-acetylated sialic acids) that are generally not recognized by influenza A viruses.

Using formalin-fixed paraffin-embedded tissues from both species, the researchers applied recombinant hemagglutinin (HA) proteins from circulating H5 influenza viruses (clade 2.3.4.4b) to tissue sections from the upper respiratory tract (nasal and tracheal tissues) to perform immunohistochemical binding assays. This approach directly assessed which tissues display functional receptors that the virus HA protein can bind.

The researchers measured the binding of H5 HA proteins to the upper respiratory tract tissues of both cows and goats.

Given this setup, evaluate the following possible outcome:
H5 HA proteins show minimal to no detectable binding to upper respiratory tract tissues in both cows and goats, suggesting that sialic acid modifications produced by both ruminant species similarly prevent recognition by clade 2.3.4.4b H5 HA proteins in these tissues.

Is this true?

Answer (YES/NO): YES